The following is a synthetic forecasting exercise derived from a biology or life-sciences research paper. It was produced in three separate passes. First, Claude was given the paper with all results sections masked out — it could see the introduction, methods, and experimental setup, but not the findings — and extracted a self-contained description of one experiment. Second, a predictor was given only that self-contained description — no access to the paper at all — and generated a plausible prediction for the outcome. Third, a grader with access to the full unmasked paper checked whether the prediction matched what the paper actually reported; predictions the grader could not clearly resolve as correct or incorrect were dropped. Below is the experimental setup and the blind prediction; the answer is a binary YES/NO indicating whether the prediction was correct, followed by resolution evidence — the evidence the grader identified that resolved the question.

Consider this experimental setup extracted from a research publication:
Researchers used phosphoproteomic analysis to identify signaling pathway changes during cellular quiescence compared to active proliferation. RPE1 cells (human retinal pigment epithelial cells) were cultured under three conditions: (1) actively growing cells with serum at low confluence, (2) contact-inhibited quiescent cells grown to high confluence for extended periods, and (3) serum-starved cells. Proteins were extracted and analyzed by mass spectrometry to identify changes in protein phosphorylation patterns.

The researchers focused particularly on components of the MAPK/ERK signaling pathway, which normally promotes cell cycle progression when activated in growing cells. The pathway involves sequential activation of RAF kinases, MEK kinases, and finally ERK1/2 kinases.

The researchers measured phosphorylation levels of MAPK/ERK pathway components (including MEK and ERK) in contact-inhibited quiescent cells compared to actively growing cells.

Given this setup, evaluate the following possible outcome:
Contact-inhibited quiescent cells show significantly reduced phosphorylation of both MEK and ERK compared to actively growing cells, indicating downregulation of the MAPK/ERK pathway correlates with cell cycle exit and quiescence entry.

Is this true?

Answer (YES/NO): NO